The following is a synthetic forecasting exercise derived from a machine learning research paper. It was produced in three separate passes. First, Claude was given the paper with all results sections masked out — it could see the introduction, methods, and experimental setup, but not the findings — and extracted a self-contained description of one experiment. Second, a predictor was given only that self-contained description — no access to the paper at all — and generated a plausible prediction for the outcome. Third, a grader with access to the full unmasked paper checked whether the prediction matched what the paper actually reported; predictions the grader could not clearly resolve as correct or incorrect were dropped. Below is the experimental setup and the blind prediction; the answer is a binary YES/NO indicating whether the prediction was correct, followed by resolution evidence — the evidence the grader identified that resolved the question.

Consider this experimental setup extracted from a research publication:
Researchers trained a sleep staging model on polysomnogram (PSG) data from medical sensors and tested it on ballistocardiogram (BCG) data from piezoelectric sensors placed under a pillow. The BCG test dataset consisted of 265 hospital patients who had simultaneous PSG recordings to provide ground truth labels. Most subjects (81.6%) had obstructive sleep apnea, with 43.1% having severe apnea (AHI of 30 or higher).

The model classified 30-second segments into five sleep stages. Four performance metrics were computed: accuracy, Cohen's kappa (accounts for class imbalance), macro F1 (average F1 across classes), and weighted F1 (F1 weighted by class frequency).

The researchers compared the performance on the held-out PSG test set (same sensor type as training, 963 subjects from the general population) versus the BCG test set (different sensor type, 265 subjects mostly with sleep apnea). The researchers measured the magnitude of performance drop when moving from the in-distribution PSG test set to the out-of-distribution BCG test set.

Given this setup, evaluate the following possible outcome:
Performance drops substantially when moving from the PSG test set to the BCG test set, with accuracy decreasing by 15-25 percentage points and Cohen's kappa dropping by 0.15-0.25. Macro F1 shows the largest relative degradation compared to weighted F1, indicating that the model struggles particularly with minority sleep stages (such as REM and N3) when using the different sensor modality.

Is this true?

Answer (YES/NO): NO